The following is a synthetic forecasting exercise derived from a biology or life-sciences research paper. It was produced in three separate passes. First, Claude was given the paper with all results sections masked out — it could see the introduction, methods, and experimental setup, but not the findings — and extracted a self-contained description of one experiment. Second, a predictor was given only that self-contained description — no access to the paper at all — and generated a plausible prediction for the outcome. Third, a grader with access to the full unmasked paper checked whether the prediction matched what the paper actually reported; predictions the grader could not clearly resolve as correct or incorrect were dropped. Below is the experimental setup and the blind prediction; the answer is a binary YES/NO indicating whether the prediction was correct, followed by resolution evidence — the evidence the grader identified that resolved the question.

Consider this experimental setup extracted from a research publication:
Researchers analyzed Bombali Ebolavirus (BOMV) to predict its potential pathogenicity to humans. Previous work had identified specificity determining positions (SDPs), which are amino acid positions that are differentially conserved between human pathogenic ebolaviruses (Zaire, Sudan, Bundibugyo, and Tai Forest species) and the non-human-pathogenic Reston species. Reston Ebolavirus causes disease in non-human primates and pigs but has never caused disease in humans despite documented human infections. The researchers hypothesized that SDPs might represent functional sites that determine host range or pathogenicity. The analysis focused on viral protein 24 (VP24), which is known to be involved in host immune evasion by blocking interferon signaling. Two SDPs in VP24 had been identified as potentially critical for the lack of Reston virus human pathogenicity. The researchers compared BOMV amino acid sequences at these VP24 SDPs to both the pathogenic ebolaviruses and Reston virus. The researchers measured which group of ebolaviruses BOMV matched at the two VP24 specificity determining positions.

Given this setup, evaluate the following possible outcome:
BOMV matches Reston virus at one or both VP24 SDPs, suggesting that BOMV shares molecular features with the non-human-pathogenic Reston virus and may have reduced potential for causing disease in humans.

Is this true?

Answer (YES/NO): YES